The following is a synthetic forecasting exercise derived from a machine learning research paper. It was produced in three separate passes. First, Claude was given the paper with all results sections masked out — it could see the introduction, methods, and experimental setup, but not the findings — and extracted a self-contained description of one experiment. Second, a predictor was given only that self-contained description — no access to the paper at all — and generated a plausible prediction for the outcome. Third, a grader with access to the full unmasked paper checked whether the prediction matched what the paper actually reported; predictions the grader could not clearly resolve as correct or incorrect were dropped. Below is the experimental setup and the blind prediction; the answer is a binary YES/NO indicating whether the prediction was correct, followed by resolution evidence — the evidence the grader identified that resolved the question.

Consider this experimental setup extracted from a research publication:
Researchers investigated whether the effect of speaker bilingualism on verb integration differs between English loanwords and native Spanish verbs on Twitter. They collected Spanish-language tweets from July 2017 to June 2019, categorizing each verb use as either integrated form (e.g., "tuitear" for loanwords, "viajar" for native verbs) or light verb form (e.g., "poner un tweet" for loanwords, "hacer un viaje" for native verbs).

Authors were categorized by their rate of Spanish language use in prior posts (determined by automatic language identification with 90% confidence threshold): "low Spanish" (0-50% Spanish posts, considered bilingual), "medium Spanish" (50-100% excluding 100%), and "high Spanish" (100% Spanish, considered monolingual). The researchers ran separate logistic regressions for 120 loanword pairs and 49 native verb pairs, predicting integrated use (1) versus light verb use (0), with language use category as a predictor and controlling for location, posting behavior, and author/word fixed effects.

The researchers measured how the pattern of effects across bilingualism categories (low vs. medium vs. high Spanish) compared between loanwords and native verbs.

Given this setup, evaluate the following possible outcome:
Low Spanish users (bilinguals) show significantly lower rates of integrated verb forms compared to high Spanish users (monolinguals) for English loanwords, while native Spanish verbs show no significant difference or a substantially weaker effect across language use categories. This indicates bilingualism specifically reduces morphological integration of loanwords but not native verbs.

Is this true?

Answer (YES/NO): NO